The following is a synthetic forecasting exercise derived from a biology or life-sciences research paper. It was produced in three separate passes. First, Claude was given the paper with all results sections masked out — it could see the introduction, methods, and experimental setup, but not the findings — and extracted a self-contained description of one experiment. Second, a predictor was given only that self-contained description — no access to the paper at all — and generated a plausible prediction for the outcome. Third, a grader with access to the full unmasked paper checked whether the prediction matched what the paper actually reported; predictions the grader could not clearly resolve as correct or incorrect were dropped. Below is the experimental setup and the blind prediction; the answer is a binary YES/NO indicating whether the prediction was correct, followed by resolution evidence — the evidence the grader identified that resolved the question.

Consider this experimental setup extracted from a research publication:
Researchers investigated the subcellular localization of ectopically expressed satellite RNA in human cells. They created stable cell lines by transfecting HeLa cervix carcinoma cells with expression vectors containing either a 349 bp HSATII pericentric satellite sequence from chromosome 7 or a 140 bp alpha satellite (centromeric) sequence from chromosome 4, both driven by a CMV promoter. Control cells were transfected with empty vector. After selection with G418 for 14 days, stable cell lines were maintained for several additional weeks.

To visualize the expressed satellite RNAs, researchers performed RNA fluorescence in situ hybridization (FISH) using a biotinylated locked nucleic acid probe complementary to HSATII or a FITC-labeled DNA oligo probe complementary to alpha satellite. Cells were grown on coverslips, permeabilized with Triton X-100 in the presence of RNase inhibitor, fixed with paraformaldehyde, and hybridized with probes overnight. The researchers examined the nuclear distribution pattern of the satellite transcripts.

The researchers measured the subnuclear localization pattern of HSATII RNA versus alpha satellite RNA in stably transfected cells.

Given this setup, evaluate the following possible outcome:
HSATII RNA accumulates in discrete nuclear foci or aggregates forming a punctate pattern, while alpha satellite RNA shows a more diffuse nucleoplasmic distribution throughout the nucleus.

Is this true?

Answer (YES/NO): YES